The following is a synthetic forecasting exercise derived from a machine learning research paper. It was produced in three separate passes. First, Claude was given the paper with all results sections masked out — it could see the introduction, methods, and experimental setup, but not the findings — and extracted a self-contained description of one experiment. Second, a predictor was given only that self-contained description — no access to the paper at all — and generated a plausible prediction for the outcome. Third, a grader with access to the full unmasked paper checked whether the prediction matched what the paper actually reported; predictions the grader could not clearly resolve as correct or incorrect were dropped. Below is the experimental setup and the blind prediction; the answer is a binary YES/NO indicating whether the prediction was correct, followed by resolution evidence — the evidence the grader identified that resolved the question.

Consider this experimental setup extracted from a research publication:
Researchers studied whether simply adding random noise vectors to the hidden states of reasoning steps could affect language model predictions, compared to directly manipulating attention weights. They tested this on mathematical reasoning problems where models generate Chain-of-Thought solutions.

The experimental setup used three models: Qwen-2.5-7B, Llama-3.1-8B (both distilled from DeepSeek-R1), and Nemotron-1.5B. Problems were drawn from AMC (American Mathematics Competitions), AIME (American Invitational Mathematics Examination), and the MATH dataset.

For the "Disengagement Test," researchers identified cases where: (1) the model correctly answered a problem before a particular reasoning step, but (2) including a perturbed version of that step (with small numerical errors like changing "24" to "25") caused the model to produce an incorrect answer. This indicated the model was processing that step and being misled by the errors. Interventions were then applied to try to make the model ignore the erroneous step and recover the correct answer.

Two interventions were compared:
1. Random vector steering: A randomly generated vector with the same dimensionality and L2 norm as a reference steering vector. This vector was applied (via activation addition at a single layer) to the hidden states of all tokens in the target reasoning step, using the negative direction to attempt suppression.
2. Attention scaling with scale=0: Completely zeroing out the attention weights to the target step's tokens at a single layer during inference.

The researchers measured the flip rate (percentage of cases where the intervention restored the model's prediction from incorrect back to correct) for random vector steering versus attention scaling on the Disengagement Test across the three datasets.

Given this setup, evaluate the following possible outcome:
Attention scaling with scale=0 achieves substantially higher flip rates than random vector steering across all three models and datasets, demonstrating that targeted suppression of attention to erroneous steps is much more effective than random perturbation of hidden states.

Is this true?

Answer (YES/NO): NO